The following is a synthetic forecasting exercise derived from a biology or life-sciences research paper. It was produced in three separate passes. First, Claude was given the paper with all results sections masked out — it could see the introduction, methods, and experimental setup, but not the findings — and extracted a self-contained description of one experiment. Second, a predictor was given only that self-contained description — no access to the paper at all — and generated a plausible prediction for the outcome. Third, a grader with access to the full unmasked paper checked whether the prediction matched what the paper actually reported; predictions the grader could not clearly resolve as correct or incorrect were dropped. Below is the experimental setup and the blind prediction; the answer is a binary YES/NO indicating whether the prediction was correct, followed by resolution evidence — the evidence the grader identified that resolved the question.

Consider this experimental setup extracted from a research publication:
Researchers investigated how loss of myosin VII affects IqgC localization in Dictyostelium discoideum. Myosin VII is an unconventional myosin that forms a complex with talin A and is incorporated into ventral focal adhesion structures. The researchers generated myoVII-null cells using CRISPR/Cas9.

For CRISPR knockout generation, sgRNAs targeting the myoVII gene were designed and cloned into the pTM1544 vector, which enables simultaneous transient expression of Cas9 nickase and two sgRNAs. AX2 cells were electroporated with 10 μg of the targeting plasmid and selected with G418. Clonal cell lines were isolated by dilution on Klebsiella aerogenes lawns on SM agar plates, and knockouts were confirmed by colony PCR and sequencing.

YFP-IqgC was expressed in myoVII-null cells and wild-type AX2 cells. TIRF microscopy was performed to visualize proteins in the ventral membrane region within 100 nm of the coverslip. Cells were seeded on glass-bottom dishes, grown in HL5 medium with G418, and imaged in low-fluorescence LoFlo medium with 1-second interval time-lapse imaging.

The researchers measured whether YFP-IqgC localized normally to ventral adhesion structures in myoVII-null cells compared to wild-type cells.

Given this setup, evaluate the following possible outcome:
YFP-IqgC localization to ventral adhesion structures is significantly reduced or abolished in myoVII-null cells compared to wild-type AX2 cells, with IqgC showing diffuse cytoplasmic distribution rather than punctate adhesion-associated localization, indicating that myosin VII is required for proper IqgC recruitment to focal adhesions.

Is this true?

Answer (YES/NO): NO